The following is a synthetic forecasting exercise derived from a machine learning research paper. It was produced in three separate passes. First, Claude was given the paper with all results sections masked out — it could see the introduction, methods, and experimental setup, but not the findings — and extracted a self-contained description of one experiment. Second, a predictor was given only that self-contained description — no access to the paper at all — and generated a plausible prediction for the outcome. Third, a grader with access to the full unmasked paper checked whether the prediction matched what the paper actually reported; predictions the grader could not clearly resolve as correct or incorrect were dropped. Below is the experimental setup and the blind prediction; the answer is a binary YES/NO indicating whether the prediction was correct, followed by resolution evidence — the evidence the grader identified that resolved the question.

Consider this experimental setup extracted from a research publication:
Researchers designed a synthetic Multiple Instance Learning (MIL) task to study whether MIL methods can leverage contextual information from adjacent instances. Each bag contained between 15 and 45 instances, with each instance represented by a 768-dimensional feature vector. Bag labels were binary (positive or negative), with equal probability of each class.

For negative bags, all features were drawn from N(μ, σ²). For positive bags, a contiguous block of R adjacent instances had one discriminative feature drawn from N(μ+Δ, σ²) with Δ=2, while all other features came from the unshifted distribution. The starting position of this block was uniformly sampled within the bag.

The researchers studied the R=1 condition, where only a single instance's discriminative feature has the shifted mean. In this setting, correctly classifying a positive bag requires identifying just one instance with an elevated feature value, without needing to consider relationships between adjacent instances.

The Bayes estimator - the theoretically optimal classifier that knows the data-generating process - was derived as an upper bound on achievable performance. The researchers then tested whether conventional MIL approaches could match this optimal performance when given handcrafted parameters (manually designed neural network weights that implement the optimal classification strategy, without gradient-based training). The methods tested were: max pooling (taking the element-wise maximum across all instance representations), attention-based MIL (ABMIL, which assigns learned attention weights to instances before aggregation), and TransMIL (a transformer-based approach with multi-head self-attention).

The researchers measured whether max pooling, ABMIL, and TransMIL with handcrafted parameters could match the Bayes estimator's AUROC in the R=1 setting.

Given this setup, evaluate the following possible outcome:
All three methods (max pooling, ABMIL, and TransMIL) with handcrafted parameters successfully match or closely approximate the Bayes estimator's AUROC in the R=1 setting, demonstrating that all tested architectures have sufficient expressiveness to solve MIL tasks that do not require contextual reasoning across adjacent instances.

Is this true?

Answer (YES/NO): YES